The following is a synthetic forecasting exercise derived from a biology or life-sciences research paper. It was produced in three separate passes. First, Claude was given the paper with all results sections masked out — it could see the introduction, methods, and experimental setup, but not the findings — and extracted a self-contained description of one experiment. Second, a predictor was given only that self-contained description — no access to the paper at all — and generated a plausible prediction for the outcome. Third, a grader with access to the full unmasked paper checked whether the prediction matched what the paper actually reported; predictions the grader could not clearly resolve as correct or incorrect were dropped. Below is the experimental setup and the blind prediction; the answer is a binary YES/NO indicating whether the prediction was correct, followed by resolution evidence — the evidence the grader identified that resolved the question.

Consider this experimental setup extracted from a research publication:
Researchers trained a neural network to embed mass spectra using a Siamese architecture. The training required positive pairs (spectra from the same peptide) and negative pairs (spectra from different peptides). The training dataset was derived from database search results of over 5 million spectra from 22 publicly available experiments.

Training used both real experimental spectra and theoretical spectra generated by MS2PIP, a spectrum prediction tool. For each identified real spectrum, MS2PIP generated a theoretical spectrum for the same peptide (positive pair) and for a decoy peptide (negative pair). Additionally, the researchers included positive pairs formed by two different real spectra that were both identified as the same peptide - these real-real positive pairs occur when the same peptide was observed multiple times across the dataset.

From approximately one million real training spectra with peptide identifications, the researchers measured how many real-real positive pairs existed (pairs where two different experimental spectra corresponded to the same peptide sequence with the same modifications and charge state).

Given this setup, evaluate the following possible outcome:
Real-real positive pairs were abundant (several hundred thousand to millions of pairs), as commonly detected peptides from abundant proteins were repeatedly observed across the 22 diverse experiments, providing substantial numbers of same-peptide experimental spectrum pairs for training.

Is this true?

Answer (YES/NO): NO